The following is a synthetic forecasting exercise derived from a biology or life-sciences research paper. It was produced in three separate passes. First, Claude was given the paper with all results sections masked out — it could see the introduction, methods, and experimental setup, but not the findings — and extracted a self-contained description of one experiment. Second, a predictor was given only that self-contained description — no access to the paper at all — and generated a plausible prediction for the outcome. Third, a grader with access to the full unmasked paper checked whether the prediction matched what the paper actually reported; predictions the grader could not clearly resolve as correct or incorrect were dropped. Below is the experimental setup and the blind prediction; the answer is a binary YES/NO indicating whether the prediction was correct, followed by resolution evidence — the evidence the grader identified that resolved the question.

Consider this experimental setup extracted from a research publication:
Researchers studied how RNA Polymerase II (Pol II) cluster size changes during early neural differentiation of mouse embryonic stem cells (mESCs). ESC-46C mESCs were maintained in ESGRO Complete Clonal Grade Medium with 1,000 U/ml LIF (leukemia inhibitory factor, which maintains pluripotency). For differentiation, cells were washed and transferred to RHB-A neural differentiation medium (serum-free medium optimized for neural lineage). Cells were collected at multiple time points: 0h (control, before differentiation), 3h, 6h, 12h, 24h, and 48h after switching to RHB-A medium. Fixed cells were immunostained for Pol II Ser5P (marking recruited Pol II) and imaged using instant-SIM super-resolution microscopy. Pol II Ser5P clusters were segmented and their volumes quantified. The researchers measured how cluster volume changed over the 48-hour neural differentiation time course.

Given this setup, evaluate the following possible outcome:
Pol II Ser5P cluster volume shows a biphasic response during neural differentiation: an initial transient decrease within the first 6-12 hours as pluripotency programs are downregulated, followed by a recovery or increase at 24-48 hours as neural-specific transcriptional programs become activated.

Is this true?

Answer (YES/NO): NO